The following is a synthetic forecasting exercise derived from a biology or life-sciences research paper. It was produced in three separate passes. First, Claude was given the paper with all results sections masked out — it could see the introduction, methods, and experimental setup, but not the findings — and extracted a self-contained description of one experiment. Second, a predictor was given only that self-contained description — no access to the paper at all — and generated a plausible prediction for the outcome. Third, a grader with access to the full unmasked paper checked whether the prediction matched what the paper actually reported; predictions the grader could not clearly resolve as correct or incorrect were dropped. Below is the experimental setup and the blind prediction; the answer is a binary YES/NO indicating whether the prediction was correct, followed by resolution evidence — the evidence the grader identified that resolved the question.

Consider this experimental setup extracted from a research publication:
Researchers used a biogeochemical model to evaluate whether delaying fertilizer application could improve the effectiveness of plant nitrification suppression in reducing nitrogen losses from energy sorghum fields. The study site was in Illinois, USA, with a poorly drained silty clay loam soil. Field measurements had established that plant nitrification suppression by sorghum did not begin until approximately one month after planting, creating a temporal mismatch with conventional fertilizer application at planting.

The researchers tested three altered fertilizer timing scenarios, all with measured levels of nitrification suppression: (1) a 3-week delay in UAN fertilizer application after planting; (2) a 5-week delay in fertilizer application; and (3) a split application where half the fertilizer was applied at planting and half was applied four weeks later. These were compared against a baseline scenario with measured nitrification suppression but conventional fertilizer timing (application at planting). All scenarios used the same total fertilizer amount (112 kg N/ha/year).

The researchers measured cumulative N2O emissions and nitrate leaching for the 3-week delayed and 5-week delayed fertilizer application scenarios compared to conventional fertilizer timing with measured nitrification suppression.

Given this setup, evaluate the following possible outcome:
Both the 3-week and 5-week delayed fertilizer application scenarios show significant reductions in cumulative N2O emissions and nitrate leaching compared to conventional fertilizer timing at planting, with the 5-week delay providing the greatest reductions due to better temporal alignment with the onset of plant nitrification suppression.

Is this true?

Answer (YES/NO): NO